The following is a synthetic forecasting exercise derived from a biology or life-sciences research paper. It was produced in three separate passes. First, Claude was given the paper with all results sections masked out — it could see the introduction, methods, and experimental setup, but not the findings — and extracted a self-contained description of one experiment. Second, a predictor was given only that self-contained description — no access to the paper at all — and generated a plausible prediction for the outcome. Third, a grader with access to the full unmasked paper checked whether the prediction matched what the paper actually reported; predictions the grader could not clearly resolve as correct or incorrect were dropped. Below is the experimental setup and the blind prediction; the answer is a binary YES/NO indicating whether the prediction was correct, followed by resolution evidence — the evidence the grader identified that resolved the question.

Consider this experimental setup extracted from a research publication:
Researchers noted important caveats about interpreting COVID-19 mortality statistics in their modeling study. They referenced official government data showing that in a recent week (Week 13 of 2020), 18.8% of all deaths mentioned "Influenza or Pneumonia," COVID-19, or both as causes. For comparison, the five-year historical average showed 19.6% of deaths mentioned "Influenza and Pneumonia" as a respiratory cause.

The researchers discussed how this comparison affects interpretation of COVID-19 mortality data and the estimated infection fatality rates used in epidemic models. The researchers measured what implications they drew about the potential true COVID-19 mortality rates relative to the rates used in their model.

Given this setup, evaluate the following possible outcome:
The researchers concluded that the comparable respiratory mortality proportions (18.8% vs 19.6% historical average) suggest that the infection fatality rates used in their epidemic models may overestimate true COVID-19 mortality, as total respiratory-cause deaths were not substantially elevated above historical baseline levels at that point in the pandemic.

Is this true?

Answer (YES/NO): YES